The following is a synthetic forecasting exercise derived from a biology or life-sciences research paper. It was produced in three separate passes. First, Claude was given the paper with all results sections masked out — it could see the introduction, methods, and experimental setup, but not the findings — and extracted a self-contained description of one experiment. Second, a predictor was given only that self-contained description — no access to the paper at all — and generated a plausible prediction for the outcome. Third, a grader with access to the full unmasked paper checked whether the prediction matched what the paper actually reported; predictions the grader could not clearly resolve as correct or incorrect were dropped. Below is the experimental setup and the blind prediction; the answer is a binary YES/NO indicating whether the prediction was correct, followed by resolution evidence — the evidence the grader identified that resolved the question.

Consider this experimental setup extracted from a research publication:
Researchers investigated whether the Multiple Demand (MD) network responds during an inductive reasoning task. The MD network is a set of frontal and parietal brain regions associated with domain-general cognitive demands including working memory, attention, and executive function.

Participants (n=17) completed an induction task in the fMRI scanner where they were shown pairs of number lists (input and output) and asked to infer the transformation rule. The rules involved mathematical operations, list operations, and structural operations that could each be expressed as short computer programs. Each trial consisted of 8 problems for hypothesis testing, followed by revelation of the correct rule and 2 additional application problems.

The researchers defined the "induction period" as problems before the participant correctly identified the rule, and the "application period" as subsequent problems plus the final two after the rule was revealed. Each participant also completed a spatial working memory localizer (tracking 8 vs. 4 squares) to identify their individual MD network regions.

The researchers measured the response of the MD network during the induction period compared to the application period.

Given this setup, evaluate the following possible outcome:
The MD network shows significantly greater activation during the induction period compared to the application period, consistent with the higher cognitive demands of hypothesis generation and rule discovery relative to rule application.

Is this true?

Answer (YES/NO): YES